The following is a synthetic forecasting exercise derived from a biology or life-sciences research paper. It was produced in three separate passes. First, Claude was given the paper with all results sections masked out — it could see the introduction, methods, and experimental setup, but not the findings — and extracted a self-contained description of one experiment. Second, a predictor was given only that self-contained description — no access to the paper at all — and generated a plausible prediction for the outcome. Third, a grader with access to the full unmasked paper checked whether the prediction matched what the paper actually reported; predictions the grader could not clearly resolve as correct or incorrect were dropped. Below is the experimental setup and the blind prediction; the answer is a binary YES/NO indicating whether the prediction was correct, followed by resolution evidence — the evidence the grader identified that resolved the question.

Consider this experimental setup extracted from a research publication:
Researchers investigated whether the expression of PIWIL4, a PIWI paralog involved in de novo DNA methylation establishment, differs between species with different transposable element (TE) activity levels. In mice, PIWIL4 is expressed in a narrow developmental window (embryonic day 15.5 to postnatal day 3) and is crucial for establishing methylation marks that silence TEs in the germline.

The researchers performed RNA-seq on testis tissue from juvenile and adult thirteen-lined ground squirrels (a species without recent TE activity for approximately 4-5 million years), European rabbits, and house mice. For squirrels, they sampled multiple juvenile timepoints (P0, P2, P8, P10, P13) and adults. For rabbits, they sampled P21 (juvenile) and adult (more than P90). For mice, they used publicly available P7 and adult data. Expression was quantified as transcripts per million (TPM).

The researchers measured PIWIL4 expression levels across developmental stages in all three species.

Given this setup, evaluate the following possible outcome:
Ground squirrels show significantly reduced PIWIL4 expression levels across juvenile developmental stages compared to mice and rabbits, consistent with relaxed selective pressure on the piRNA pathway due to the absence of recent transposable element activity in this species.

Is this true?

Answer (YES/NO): NO